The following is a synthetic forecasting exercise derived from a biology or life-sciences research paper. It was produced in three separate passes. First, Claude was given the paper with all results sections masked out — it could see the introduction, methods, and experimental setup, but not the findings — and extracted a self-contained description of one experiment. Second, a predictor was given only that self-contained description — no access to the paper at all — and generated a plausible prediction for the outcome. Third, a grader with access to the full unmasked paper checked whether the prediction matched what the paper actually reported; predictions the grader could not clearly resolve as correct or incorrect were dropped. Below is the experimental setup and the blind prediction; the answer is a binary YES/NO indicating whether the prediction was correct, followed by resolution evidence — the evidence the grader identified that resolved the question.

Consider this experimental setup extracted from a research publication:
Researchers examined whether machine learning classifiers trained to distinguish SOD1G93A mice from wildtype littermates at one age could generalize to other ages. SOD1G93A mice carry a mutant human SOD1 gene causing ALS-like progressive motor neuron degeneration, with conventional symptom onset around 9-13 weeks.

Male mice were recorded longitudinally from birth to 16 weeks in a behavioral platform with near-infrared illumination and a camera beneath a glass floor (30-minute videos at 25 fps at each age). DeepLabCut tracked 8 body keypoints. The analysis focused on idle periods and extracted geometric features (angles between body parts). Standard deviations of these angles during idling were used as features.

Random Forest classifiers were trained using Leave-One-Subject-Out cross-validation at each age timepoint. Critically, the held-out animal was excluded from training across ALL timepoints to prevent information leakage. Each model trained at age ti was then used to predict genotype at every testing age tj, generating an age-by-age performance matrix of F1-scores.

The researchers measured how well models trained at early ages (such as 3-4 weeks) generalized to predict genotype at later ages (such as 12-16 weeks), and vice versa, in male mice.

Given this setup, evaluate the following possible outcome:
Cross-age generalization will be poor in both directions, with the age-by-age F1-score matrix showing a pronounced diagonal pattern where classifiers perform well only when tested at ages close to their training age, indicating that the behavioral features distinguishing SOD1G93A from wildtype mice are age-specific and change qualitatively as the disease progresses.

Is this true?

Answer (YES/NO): NO